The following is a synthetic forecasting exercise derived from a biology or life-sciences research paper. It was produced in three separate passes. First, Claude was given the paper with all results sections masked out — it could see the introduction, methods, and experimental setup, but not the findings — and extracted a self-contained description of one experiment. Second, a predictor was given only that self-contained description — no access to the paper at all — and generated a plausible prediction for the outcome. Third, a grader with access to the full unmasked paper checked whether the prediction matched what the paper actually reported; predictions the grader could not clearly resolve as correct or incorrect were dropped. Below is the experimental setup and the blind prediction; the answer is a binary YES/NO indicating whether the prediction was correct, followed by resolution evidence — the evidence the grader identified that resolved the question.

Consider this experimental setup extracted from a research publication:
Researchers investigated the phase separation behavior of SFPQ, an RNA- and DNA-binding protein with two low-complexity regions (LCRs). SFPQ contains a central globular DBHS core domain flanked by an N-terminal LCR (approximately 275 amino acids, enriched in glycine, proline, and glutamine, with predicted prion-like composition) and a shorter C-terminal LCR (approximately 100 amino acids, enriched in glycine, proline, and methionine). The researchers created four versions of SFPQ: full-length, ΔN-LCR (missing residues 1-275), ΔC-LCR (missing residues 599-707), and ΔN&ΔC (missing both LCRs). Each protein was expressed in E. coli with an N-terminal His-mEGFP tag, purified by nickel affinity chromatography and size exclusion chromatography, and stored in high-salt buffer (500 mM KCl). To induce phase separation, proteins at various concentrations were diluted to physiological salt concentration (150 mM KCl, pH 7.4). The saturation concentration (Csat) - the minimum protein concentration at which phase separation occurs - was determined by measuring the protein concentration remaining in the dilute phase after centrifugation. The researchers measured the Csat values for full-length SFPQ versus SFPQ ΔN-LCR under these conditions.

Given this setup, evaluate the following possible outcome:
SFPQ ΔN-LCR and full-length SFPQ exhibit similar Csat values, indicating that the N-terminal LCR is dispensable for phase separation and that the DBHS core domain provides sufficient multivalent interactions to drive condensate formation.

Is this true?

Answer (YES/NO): NO